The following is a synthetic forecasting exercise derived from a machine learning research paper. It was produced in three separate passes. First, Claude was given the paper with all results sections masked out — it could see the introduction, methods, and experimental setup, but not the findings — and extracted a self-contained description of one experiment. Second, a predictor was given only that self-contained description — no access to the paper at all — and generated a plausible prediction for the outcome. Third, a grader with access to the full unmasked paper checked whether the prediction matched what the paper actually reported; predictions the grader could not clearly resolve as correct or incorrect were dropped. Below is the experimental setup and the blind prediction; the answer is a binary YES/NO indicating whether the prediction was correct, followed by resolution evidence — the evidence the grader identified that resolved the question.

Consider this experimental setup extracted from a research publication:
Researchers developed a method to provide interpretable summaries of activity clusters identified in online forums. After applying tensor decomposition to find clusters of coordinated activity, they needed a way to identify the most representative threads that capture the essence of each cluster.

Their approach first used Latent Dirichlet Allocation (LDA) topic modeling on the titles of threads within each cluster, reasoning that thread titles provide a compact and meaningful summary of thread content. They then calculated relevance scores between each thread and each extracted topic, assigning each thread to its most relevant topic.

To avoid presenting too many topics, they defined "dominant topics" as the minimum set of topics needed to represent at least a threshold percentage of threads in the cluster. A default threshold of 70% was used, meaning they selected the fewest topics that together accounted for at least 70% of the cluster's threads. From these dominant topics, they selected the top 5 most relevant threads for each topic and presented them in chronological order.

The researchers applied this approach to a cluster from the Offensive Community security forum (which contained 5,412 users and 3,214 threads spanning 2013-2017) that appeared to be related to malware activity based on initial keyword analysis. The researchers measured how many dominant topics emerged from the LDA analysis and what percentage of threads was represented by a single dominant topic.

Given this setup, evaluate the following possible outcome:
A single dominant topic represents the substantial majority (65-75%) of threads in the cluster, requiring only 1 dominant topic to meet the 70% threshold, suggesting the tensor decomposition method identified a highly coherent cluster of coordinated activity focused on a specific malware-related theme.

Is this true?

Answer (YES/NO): NO